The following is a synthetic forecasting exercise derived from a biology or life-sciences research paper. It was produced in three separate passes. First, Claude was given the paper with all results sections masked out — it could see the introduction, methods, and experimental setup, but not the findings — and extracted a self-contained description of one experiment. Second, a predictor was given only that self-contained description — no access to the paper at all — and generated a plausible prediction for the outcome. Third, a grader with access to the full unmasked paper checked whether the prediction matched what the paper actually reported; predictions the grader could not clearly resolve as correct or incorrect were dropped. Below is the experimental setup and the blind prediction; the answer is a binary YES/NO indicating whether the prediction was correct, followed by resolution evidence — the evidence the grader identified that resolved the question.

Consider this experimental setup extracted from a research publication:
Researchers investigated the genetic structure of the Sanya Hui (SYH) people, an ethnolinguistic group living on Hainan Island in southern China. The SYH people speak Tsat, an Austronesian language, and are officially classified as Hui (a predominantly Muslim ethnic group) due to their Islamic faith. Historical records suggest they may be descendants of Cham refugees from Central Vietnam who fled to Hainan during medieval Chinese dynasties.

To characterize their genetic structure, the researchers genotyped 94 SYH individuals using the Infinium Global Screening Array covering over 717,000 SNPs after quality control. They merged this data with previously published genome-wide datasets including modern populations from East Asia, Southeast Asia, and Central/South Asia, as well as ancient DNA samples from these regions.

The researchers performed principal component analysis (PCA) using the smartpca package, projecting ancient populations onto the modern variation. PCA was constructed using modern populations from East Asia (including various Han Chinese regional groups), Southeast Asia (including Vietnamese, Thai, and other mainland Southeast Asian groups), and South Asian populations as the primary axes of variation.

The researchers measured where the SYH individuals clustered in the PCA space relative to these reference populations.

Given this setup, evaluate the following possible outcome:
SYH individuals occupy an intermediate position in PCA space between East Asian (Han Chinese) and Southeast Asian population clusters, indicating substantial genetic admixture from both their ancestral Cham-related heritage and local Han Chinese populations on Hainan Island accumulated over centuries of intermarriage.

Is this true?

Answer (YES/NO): NO